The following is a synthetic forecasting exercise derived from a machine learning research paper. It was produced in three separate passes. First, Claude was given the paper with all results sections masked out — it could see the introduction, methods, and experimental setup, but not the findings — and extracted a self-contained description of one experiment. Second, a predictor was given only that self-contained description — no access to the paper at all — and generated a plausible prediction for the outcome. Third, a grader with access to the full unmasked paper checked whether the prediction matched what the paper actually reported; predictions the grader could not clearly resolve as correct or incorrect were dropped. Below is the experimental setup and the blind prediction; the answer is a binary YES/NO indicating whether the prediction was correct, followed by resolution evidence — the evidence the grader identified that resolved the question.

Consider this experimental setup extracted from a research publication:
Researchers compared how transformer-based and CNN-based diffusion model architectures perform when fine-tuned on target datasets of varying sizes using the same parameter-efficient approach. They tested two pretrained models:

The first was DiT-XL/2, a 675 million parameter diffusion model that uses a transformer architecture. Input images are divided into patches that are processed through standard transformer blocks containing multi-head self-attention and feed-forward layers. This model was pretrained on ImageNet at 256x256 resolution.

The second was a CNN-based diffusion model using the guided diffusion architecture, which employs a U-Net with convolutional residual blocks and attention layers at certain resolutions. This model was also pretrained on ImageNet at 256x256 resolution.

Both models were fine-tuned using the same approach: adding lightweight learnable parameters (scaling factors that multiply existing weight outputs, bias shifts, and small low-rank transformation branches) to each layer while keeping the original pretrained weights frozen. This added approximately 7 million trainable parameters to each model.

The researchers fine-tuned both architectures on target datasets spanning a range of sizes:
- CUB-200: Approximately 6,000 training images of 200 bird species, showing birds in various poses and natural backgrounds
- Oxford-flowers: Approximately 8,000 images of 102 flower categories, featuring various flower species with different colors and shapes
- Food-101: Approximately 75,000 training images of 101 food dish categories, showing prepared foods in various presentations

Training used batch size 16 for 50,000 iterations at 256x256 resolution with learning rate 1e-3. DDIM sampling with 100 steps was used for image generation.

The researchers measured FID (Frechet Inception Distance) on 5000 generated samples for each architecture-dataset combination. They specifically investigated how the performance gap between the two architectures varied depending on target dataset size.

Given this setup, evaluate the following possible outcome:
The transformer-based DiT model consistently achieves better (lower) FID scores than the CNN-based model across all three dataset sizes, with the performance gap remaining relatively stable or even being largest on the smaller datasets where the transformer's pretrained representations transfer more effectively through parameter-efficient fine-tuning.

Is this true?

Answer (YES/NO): NO